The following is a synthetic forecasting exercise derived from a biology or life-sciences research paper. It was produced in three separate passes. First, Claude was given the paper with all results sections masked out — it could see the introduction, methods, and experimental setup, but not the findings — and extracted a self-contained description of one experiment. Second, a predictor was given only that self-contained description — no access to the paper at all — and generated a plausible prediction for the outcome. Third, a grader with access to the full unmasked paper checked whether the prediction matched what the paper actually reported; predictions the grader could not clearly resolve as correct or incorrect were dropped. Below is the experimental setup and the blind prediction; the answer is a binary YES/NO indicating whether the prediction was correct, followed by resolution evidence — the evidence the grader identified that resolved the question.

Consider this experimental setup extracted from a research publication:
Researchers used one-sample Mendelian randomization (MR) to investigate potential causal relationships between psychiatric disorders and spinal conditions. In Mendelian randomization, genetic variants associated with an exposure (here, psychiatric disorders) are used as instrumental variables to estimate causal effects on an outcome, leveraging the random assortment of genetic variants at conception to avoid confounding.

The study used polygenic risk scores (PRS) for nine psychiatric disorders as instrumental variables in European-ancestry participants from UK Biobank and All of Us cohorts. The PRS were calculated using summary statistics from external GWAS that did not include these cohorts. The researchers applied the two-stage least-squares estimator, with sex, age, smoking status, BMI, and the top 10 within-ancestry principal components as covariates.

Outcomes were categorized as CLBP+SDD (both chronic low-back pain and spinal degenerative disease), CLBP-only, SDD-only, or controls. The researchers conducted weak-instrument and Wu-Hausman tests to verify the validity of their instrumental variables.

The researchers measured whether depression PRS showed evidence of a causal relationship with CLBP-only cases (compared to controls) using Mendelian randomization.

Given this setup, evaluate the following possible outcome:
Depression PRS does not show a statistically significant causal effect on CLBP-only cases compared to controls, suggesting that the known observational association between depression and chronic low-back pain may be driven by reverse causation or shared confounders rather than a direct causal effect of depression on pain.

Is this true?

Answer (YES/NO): NO